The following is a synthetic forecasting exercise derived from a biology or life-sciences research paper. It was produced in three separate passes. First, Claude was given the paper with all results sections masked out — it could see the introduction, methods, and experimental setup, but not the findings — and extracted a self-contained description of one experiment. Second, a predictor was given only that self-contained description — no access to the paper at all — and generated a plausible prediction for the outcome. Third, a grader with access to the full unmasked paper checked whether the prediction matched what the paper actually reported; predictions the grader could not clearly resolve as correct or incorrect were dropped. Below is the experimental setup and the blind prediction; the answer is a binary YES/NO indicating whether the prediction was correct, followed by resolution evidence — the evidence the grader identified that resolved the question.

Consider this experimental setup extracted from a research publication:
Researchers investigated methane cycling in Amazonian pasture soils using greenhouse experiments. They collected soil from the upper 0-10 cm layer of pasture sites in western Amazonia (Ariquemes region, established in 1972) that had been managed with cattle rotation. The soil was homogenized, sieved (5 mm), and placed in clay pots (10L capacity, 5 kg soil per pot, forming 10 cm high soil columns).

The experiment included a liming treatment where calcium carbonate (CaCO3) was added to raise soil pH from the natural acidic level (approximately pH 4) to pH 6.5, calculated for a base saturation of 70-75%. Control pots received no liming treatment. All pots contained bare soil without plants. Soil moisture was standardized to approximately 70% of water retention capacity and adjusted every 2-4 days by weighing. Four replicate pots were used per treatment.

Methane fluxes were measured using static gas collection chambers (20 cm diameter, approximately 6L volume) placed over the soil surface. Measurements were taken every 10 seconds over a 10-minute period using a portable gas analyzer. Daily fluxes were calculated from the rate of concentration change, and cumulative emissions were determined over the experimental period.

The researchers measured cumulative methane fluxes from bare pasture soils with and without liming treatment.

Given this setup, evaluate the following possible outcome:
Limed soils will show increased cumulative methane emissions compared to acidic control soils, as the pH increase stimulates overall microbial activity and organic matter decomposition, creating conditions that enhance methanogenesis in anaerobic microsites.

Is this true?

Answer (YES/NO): NO